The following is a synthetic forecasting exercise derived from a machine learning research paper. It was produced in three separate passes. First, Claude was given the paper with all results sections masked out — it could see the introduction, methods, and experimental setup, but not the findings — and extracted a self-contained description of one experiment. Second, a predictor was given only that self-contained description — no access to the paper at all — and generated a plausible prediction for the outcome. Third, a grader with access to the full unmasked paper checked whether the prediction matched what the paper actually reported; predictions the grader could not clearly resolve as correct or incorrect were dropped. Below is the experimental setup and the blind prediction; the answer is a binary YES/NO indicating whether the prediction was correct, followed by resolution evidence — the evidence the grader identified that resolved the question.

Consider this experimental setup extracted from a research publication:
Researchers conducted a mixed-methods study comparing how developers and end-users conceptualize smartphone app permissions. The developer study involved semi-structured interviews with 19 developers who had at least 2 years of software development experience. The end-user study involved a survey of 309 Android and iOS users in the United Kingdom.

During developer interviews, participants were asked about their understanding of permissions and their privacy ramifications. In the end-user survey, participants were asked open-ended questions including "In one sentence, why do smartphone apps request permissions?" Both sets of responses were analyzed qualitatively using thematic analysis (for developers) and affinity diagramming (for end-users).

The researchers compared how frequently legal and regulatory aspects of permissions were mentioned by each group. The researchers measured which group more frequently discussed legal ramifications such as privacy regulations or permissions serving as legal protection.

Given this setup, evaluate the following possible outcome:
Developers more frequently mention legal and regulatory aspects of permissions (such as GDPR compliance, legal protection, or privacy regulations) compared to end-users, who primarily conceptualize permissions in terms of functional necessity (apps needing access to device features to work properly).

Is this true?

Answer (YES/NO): NO